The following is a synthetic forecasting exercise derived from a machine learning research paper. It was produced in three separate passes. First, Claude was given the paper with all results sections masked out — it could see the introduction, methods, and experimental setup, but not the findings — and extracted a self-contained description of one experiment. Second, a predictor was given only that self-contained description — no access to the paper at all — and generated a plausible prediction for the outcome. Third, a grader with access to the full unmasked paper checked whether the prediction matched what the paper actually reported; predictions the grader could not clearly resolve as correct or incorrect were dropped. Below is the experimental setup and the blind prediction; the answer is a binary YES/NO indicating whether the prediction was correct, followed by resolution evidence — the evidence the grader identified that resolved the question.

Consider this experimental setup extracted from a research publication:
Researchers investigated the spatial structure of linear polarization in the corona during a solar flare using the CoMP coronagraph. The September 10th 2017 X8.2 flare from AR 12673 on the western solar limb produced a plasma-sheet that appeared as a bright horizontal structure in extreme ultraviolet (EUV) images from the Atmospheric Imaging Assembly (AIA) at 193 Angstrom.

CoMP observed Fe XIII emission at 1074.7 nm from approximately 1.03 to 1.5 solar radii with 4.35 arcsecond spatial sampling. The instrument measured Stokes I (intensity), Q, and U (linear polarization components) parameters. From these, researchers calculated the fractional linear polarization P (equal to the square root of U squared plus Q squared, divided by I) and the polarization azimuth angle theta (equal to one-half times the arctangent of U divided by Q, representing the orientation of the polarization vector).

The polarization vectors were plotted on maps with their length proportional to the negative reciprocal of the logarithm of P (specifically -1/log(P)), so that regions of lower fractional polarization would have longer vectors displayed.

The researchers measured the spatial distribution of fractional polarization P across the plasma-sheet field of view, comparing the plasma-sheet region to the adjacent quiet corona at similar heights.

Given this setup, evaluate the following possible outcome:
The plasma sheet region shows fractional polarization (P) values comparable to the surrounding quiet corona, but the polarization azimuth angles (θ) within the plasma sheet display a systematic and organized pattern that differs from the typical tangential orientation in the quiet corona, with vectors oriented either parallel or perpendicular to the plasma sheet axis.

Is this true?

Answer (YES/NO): NO